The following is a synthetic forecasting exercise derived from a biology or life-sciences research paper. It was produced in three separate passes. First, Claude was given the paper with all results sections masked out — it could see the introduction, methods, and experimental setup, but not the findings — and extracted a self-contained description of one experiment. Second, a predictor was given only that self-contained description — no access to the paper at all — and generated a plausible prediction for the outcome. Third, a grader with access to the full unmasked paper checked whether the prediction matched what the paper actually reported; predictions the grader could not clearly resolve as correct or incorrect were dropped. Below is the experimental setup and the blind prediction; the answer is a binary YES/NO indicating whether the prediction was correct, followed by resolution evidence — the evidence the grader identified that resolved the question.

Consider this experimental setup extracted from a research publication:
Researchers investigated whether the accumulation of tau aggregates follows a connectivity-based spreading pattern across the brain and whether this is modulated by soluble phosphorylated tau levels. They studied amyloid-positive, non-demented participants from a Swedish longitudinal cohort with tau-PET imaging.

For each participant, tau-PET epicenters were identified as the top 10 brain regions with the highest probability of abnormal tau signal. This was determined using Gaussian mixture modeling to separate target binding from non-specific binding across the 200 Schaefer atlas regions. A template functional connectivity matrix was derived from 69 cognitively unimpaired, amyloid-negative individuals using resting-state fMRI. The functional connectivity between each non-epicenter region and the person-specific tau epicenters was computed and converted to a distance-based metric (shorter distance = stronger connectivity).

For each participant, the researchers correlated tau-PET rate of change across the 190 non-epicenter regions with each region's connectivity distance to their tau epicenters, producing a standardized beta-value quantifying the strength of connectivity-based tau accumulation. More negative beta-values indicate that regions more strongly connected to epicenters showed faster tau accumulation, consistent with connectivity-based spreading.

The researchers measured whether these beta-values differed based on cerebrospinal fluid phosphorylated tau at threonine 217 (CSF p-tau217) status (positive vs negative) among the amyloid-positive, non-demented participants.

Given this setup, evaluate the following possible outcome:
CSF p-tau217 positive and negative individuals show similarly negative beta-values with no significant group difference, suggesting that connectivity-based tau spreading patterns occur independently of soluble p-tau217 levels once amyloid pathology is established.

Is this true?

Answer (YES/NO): NO